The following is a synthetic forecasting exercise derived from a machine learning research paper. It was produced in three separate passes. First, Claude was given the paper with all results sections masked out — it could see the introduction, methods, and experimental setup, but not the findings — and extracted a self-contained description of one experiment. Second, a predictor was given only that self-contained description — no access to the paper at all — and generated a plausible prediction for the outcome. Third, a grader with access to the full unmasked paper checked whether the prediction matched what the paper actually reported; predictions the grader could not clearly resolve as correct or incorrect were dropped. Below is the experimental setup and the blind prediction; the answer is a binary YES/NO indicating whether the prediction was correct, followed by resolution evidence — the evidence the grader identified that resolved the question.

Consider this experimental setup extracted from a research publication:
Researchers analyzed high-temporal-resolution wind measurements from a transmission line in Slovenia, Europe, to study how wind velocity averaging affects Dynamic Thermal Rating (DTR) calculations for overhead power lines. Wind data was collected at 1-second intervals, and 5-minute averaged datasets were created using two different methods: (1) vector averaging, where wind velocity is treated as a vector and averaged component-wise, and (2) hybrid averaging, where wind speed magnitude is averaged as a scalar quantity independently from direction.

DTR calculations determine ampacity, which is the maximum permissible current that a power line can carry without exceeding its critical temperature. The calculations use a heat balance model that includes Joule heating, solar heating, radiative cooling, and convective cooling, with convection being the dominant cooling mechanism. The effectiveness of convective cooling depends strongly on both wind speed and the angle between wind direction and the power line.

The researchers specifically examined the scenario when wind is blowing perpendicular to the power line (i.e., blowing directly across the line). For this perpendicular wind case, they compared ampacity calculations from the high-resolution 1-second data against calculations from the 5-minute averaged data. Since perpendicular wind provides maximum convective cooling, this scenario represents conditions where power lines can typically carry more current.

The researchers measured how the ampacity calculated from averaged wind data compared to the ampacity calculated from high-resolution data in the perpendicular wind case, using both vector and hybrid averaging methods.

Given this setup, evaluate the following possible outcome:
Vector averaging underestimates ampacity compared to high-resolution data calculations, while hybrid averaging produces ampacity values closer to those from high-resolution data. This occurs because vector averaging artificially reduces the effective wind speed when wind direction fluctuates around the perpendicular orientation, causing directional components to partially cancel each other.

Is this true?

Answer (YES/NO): NO